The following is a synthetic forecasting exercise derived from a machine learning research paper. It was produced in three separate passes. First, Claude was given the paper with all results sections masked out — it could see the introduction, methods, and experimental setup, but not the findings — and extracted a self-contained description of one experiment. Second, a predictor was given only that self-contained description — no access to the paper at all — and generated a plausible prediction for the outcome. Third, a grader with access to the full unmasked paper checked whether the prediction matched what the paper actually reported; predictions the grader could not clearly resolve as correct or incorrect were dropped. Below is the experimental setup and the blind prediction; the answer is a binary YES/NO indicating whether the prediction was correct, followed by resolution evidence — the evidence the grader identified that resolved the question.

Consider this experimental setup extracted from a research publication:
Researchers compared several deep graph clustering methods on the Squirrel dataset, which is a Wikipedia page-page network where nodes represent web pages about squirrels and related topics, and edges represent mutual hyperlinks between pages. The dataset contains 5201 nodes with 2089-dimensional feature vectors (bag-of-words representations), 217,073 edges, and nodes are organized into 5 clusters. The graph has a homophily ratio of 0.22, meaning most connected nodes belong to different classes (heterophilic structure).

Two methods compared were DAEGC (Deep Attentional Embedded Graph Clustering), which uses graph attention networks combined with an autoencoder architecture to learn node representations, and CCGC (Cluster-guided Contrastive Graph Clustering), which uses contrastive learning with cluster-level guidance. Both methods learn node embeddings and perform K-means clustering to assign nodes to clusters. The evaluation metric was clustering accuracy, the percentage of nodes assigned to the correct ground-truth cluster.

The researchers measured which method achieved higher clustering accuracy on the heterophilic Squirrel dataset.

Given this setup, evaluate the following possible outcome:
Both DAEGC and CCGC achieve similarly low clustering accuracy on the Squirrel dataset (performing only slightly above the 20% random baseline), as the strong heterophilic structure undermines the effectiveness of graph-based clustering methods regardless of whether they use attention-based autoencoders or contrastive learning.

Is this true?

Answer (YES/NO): NO